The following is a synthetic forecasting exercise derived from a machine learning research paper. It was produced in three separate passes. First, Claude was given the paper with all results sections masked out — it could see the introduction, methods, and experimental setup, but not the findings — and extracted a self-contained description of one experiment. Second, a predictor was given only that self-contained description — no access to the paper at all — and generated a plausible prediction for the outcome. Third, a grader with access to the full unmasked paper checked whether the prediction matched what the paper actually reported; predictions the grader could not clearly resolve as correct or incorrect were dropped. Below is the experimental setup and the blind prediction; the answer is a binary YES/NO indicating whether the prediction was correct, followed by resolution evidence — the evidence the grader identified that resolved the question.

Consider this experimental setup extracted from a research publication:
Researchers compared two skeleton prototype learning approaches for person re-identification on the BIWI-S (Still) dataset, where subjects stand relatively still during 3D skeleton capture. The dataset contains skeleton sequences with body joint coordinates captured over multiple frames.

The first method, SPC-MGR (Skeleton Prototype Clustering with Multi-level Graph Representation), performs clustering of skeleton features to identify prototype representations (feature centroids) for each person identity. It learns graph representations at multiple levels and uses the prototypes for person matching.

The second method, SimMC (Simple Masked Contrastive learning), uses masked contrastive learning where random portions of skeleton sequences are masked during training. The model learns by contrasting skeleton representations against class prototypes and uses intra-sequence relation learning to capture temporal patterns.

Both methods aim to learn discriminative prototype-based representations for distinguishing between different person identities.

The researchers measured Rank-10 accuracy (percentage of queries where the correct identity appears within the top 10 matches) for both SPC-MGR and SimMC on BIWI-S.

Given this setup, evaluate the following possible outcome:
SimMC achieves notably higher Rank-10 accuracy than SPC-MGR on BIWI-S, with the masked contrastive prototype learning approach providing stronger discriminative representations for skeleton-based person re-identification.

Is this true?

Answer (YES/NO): YES